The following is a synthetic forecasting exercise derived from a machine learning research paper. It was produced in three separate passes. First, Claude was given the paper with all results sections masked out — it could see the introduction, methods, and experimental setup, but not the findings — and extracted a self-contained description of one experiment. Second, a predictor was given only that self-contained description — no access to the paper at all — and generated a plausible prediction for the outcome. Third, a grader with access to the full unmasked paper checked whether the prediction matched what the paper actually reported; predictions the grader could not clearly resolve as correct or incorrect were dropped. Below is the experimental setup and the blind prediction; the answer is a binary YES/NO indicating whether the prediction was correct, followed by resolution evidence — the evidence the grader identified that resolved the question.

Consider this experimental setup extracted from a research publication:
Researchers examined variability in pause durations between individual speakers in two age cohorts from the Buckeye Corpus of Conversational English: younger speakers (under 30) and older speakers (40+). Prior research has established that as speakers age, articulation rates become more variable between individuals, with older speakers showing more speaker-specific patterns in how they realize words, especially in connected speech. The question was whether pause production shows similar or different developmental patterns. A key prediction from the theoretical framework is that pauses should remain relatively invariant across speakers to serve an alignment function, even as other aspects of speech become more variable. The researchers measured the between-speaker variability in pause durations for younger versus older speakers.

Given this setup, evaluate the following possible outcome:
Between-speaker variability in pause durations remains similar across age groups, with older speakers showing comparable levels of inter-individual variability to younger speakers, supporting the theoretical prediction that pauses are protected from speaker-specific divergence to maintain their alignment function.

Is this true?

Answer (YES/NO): NO